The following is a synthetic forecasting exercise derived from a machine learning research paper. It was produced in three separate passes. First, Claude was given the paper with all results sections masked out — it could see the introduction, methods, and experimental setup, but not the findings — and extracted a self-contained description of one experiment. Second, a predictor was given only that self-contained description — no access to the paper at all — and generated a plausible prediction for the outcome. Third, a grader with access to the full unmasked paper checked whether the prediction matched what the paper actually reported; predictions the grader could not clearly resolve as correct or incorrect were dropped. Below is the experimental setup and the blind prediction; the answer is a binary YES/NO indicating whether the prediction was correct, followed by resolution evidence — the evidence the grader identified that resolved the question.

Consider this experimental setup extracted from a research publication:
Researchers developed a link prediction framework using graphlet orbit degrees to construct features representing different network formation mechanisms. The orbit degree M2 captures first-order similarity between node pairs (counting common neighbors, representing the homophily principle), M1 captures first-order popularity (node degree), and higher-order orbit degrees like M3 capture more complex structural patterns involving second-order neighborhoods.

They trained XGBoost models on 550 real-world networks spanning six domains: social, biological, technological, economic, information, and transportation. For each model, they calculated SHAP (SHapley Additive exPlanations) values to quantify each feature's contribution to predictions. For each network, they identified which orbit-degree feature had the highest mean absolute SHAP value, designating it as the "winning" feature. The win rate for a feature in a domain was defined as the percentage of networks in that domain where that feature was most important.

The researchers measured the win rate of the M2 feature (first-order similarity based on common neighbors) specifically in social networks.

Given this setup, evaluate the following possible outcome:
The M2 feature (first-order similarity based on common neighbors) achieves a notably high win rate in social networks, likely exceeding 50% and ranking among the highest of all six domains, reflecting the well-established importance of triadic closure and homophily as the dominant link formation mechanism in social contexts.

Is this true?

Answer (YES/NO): YES